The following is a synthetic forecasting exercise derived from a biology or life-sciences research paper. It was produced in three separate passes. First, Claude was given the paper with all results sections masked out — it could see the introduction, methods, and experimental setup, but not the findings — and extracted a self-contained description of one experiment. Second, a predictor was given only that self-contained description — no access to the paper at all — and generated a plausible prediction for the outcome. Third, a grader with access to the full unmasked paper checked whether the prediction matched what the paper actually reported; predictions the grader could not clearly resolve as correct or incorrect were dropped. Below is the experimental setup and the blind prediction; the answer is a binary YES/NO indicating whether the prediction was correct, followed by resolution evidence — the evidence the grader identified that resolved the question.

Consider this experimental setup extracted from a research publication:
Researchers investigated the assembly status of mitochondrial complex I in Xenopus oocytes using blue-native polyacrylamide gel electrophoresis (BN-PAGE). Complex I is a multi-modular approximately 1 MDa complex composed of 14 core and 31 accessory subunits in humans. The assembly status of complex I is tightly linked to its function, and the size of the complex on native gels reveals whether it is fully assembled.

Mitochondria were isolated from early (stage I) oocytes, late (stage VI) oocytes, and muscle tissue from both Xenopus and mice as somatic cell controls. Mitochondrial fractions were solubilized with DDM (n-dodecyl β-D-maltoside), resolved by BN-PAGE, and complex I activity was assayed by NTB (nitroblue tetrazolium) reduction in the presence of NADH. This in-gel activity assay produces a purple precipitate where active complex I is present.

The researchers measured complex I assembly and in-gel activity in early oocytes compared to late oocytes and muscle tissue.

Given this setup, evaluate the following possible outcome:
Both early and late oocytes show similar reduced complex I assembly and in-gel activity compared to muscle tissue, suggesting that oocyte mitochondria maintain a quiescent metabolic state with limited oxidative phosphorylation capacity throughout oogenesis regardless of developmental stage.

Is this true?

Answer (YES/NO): NO